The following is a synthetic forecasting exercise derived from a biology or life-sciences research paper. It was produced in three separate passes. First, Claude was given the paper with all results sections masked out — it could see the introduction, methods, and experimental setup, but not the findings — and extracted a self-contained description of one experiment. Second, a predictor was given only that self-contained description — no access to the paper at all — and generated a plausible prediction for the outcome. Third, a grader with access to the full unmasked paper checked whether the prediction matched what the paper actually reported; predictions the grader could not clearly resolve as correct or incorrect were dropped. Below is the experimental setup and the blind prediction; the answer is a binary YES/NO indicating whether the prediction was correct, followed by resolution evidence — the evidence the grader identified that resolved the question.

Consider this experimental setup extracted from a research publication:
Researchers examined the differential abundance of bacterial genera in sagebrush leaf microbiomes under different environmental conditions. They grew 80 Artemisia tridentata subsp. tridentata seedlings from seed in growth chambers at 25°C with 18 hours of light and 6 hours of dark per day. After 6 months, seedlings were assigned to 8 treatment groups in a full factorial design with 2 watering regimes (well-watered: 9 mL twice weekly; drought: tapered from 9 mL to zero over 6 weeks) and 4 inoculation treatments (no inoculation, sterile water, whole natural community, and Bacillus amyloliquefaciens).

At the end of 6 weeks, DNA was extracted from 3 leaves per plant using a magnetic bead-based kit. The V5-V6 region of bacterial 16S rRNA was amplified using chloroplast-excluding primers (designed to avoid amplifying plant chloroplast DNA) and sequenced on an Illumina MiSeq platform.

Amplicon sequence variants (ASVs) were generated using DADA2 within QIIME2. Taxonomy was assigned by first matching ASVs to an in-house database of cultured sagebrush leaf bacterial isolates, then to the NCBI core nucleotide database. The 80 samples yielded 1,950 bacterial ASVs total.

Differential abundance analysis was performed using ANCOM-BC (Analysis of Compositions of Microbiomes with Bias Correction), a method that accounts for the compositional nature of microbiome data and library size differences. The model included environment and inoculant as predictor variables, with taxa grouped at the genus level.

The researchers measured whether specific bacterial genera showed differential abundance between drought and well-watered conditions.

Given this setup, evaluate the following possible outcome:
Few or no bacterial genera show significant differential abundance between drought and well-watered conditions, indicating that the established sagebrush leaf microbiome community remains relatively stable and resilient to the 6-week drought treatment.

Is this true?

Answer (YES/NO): NO